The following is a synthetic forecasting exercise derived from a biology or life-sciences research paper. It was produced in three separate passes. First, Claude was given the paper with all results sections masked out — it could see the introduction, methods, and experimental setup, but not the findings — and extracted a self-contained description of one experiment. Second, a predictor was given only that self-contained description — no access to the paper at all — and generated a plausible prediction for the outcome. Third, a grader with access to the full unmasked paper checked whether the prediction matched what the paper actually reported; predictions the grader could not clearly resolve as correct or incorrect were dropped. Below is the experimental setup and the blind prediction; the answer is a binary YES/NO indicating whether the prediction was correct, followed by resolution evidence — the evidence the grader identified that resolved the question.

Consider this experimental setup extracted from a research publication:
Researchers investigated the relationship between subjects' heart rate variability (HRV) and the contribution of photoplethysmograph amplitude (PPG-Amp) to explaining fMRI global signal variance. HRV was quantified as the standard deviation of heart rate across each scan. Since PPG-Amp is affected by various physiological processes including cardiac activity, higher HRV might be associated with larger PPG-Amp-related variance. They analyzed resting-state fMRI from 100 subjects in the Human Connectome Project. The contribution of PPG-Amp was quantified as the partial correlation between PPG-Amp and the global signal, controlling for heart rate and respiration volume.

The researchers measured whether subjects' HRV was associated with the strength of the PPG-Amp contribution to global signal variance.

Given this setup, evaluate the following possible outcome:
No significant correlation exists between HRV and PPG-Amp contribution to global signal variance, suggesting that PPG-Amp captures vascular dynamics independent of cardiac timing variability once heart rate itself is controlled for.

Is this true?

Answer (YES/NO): NO